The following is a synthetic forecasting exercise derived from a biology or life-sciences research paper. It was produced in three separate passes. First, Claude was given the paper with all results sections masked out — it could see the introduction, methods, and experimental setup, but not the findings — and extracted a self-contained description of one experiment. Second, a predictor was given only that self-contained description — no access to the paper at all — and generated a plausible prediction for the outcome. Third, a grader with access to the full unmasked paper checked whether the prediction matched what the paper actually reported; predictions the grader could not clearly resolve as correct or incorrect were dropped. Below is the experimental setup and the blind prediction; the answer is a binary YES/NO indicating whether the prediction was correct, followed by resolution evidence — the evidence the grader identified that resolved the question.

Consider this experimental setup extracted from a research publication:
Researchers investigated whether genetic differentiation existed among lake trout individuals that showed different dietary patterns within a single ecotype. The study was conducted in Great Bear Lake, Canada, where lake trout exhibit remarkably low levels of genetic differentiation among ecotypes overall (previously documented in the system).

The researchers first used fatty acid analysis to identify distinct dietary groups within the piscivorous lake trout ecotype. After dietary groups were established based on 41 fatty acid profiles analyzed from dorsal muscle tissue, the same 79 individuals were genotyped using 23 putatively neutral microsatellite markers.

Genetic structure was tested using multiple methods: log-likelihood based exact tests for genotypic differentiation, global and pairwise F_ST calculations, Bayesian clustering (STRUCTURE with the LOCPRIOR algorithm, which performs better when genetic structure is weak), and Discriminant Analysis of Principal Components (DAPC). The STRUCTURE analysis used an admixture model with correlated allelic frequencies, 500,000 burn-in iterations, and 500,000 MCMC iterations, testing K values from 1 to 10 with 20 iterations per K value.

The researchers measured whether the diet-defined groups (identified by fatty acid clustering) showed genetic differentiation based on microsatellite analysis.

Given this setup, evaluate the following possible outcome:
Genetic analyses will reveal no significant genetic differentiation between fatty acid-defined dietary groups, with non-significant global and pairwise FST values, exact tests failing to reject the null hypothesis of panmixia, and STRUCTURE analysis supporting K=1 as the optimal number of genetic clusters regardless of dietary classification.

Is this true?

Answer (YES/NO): NO